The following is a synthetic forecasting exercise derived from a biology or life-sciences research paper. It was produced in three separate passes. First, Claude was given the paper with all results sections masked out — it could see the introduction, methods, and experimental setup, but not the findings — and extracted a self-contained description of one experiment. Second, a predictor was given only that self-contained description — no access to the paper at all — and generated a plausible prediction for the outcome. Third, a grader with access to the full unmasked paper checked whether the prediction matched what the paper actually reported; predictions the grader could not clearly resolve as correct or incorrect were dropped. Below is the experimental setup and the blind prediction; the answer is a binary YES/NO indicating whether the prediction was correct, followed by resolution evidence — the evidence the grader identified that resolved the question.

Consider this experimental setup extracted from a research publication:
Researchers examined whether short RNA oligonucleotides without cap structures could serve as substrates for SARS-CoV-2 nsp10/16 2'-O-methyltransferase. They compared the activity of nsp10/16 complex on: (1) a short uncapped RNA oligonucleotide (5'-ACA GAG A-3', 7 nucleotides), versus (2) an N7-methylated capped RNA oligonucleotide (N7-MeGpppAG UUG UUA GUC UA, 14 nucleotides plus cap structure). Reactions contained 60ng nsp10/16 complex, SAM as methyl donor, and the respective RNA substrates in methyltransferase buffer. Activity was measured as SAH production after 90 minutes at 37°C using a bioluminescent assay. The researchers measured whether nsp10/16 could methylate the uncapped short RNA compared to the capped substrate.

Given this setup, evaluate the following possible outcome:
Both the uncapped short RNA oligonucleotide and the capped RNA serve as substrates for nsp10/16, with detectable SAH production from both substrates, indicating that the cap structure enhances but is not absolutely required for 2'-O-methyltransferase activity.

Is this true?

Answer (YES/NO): YES